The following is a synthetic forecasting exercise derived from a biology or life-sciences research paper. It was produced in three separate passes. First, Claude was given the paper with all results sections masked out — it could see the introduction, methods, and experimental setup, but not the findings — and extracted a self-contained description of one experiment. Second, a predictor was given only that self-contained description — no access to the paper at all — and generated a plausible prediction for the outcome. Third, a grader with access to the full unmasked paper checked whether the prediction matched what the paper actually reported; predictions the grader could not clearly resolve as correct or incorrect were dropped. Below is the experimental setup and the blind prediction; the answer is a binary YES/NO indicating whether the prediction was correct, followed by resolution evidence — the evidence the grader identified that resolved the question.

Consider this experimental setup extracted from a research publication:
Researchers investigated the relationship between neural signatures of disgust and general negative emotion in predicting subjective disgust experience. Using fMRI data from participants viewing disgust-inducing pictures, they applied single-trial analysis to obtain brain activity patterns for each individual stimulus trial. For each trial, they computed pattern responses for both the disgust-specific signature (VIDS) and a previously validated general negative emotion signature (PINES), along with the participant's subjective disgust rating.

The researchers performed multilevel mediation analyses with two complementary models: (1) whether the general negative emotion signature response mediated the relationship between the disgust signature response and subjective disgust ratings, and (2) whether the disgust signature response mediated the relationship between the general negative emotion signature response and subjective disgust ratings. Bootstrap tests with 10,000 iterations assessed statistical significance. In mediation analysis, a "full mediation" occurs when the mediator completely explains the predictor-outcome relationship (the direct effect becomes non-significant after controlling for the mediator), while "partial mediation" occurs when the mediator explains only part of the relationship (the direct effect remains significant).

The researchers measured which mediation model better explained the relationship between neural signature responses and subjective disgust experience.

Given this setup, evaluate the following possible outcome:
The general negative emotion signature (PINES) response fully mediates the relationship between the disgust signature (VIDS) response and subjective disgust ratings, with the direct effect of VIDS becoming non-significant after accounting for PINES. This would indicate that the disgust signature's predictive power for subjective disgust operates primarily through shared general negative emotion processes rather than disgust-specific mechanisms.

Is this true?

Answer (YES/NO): NO